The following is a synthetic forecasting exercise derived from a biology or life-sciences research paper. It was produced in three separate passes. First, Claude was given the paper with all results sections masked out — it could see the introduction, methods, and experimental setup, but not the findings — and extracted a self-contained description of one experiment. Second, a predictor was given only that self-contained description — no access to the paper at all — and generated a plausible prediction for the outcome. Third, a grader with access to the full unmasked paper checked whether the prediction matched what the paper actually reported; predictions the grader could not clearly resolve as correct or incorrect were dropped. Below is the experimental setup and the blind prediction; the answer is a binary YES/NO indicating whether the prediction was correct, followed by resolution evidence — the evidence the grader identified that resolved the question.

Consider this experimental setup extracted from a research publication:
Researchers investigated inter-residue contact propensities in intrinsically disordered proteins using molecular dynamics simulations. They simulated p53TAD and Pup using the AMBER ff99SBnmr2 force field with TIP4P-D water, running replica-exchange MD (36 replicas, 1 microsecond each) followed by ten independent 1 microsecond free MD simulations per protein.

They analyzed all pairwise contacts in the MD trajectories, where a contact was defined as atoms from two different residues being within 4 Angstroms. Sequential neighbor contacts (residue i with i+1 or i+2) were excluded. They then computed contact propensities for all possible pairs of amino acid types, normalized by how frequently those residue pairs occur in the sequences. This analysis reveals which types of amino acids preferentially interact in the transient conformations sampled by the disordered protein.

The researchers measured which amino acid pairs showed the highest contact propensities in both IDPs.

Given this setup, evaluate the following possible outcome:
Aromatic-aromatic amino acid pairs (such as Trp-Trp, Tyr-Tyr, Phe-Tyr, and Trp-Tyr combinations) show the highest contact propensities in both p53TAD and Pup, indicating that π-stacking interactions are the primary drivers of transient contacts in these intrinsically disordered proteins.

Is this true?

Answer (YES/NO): NO